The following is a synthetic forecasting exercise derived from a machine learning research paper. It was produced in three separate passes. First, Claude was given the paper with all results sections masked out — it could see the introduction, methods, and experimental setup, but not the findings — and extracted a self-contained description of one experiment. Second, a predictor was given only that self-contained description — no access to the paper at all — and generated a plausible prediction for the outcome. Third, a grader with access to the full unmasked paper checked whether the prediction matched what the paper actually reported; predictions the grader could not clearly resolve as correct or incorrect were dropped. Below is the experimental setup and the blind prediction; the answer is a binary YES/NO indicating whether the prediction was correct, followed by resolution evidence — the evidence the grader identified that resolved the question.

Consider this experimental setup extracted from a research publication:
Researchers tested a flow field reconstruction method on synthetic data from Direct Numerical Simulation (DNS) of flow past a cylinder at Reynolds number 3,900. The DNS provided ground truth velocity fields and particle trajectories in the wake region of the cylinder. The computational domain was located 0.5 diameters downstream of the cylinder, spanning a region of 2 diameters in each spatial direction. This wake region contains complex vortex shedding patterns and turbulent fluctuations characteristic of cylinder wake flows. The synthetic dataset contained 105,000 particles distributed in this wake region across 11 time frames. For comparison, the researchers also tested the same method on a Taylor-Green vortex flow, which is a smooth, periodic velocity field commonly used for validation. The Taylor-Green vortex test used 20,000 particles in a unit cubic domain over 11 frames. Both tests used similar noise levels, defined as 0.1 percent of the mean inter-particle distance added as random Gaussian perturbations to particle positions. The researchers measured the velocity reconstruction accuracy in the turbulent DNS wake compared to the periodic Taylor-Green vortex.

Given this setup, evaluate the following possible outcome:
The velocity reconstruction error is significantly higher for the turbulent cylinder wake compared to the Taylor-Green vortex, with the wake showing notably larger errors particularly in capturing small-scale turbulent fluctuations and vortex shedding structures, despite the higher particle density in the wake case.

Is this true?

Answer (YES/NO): NO